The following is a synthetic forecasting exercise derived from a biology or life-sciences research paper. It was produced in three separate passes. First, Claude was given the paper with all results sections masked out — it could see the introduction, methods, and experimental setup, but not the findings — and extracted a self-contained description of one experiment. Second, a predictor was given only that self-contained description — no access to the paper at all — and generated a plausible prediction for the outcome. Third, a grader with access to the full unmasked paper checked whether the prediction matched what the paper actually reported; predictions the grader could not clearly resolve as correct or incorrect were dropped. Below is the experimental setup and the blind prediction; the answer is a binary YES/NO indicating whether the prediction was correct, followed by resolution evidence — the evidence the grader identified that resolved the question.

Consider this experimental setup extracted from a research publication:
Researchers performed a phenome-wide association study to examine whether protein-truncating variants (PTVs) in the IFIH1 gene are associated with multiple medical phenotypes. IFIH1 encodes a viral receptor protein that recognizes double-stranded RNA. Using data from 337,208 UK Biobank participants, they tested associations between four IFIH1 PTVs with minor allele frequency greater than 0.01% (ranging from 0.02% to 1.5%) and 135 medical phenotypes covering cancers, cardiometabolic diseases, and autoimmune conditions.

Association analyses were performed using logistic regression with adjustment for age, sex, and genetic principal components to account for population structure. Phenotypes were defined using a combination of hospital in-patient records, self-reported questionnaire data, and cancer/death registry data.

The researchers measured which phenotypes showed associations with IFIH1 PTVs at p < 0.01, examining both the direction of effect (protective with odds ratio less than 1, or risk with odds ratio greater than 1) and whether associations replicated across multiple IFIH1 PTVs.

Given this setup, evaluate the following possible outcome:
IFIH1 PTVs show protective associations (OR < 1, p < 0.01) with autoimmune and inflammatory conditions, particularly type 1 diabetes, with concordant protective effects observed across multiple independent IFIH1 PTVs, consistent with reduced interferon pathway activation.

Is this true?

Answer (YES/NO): NO